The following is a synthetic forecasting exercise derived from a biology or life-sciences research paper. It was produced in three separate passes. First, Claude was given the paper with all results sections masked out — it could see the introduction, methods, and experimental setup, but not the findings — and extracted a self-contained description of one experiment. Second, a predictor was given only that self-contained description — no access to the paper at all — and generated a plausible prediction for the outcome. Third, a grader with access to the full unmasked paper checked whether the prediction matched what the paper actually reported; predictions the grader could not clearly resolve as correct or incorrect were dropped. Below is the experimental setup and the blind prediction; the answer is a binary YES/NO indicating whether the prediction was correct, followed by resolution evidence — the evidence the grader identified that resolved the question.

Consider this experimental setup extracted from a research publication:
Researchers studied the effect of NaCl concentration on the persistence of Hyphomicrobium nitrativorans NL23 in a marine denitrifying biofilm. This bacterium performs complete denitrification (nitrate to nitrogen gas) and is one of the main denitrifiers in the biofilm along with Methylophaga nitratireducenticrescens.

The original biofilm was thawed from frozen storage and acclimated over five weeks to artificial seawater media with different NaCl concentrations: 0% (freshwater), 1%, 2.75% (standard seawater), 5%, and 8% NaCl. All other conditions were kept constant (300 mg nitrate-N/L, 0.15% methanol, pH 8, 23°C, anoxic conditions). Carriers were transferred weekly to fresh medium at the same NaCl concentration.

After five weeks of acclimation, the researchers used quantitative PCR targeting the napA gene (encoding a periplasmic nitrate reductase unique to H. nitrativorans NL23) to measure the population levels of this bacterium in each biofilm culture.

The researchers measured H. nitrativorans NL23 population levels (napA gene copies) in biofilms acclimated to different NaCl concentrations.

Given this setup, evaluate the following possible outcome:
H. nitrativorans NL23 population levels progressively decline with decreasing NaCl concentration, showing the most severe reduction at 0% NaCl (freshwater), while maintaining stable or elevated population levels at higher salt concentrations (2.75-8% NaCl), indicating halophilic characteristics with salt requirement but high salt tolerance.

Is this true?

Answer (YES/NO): NO